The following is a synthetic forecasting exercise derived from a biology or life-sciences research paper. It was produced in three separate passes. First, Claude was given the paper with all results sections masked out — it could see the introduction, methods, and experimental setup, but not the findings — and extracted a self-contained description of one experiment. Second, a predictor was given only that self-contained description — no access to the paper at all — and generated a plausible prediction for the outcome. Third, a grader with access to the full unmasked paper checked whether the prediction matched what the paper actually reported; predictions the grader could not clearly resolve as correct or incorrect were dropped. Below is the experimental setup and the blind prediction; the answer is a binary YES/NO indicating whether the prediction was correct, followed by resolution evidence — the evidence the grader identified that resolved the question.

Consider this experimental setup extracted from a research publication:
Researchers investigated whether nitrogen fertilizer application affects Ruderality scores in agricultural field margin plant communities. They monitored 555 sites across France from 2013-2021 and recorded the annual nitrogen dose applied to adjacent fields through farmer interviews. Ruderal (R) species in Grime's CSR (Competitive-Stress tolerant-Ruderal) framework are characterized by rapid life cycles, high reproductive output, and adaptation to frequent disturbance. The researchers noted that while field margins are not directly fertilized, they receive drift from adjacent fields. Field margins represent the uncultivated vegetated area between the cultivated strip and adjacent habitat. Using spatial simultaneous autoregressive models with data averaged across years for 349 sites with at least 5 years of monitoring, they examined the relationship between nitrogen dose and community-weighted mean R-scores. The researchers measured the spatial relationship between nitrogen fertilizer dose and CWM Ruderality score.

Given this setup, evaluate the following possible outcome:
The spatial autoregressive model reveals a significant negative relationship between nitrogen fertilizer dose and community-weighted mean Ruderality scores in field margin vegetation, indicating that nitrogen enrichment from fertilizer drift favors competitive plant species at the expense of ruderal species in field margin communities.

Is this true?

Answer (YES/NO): NO